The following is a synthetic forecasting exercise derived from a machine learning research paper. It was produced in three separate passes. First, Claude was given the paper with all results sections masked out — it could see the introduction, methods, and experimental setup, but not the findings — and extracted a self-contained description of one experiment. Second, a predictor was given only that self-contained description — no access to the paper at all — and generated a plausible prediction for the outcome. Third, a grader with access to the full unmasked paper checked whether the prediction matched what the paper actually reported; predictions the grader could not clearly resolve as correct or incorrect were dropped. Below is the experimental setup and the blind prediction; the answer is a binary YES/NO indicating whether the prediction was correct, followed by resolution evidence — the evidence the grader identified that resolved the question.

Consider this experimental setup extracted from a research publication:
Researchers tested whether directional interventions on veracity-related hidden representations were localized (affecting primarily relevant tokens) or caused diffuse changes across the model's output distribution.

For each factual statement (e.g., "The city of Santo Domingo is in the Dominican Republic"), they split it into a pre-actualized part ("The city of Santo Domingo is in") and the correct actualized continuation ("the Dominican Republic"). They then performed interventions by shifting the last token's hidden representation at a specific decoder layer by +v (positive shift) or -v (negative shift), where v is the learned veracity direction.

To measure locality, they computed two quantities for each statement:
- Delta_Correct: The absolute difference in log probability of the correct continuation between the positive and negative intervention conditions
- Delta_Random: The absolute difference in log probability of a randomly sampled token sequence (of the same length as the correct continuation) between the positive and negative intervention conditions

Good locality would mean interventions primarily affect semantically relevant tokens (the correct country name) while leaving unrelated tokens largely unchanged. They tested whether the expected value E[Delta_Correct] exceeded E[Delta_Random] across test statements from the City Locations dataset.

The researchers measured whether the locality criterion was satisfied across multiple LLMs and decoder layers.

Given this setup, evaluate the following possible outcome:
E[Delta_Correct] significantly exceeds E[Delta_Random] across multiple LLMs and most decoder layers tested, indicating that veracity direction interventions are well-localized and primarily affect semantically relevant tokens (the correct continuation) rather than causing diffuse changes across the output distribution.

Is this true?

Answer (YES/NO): YES